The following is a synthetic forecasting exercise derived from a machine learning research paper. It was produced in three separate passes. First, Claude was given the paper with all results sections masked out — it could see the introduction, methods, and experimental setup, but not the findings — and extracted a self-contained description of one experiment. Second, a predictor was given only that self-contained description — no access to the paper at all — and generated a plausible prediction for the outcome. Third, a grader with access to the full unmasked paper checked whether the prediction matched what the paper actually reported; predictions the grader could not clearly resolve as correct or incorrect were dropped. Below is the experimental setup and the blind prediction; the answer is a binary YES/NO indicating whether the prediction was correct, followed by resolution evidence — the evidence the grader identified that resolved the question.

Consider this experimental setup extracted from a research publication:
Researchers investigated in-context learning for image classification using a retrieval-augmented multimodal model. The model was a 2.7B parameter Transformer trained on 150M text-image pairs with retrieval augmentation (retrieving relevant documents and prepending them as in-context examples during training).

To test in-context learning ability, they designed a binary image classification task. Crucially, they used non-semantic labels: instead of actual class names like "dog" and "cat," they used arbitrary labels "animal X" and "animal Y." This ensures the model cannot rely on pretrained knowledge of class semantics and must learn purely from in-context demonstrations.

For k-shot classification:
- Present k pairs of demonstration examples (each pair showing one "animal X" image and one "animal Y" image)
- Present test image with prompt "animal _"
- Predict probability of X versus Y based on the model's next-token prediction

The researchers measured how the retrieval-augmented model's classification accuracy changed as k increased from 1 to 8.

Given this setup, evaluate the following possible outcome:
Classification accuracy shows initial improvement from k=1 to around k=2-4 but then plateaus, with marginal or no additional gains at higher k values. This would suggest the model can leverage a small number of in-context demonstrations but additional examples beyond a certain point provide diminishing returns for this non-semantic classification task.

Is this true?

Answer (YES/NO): NO